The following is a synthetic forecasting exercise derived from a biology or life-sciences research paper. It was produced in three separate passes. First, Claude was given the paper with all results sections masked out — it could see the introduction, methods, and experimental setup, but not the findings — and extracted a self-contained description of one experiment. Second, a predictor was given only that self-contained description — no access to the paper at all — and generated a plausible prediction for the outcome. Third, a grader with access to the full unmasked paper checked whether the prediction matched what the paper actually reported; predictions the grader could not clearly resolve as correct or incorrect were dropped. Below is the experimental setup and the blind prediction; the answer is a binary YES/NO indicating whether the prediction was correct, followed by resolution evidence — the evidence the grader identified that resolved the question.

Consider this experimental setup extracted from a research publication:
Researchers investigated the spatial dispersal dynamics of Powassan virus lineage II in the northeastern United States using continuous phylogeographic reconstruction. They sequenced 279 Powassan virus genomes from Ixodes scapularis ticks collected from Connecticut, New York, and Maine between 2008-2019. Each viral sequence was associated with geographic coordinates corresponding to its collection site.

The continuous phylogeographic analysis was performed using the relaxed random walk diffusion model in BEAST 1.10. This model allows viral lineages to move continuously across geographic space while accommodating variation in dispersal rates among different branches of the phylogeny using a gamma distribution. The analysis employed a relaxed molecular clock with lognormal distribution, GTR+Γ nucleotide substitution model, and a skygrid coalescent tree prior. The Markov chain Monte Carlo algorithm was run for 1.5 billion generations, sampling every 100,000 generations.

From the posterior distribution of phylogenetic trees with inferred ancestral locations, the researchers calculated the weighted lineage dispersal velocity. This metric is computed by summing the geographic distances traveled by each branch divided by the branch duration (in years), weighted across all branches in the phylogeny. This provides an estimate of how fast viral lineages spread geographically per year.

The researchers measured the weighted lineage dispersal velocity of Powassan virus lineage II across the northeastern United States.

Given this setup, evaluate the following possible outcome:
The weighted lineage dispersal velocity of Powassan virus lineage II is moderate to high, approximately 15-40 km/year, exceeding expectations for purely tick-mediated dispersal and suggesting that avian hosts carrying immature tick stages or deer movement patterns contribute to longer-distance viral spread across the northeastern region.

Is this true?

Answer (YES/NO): NO